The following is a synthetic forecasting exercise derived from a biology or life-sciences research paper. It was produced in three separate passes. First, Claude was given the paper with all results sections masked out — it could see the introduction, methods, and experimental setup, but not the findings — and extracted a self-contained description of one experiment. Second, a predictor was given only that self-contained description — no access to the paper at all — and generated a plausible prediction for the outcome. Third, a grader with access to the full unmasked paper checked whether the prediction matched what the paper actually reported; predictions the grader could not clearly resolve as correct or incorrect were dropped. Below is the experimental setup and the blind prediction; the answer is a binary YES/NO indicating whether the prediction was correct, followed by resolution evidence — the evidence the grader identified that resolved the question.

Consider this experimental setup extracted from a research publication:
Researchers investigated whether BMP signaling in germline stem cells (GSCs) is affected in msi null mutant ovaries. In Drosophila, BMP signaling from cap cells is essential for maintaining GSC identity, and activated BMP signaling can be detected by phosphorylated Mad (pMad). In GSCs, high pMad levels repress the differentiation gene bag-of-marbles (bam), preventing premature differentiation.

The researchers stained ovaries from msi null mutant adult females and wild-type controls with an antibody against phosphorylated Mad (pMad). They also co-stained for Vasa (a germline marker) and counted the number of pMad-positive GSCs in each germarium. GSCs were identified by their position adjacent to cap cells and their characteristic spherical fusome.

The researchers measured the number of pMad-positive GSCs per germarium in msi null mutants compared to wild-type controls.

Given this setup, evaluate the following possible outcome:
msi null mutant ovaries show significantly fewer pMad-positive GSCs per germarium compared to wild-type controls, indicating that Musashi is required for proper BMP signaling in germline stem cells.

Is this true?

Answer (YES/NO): NO